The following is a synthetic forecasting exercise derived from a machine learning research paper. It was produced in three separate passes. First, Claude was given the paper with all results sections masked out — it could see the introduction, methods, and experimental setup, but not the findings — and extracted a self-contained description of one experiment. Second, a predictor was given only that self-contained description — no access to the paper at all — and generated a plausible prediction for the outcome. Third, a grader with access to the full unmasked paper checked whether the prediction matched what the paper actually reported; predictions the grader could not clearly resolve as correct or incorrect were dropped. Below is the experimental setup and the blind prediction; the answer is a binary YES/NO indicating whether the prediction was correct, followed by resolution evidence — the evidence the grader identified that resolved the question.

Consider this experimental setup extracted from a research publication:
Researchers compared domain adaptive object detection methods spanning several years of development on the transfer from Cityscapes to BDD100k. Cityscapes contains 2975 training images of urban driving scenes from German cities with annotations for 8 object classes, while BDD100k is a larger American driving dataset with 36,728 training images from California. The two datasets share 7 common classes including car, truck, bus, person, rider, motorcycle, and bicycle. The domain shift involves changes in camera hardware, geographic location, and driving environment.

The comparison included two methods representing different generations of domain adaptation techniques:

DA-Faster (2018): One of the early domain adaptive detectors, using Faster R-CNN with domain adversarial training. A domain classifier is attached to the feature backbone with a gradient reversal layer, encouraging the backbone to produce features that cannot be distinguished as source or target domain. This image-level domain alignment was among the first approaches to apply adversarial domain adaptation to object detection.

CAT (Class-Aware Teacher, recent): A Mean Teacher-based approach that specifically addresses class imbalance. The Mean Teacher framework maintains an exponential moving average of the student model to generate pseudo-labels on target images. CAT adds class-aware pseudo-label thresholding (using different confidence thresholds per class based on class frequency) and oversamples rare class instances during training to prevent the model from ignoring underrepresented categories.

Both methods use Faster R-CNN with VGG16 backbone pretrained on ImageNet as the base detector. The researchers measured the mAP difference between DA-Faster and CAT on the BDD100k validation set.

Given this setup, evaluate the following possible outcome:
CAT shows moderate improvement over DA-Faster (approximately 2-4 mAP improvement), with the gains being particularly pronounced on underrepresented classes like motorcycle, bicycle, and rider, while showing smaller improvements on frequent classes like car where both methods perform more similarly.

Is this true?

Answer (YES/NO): NO